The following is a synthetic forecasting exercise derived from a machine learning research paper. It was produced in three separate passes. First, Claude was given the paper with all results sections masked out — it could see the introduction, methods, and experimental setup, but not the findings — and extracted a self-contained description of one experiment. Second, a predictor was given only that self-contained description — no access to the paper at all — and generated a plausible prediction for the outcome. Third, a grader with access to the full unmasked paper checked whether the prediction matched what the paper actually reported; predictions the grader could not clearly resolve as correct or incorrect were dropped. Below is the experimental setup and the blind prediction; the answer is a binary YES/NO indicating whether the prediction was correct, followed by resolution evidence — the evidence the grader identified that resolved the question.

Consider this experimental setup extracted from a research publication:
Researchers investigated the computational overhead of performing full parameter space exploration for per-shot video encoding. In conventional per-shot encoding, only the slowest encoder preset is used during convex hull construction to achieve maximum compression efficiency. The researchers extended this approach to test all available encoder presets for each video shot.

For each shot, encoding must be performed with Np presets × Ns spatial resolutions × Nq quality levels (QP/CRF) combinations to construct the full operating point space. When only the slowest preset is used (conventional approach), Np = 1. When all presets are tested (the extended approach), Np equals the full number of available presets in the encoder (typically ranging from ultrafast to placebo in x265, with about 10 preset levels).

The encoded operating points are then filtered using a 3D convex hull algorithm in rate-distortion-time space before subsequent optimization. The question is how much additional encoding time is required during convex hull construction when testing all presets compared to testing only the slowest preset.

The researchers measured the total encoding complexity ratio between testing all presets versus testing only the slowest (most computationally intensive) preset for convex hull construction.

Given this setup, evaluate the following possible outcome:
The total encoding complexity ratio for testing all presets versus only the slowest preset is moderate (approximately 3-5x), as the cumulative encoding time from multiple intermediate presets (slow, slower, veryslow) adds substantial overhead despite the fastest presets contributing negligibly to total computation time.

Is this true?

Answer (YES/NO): NO